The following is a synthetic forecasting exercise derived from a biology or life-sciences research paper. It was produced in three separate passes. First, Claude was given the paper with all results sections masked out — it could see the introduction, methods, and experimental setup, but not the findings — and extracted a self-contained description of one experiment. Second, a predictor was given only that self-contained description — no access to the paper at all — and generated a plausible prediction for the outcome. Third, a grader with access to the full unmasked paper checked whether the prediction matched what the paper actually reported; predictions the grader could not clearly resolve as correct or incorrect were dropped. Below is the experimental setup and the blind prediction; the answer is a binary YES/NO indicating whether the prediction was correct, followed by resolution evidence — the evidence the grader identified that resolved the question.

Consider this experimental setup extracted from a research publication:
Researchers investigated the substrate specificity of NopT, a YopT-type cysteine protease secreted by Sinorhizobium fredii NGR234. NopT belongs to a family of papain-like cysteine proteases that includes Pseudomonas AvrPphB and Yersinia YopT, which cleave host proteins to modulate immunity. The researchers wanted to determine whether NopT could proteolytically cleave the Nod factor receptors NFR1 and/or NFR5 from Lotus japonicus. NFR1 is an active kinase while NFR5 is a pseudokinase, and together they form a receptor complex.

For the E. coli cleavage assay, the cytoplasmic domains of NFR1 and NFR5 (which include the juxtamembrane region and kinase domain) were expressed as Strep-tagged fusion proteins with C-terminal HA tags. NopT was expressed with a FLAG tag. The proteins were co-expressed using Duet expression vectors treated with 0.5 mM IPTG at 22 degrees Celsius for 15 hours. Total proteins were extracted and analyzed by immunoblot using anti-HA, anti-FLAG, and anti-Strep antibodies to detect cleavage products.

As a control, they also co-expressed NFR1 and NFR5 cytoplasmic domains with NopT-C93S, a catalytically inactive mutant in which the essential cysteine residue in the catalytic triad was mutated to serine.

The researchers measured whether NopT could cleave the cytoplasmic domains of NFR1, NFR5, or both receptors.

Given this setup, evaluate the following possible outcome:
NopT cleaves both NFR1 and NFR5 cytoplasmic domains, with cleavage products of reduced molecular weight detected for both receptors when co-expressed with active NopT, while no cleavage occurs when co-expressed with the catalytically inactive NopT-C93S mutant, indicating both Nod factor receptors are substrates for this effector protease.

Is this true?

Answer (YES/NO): NO